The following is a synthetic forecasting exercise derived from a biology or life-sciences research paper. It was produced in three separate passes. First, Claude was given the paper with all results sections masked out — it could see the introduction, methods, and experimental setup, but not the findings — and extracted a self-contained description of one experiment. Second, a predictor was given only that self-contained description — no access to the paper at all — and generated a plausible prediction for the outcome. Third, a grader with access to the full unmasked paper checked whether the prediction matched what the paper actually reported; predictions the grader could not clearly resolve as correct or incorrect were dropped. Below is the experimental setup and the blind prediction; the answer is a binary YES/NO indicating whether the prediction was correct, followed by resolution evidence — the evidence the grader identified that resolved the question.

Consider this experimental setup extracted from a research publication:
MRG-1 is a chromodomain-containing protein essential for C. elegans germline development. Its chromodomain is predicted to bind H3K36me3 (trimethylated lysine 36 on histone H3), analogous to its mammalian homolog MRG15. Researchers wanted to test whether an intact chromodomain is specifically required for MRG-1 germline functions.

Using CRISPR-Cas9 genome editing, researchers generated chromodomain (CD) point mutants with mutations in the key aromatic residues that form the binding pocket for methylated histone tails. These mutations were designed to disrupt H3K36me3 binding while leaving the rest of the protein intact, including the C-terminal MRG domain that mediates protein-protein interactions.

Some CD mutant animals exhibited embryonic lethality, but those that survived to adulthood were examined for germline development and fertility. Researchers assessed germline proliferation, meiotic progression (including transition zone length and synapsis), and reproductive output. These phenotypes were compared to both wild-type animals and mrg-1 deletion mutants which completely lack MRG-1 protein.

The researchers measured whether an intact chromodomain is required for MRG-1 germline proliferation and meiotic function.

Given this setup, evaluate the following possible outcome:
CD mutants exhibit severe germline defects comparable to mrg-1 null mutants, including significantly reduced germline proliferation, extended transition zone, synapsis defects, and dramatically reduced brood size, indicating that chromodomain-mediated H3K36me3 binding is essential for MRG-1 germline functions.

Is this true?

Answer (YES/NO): NO